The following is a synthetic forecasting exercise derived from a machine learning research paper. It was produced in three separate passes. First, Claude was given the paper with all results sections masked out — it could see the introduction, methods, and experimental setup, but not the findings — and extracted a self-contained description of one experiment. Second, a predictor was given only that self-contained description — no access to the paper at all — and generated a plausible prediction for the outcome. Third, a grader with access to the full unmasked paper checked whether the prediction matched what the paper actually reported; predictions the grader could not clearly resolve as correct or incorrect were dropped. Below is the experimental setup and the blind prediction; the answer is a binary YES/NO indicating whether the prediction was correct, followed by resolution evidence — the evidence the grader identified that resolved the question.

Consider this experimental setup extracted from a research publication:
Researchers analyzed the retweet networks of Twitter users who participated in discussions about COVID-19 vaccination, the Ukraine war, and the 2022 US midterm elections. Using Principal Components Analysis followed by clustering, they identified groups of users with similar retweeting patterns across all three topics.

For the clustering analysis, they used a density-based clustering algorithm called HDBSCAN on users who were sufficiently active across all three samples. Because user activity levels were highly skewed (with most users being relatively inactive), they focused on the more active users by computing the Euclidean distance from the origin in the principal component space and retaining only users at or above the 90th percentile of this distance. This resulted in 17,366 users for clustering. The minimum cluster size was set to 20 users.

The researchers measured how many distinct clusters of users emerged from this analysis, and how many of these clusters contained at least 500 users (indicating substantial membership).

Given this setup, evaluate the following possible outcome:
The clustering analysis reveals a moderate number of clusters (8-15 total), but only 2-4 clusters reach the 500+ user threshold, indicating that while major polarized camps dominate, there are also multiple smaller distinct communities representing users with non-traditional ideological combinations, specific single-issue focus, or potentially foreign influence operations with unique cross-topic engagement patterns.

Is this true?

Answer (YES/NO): NO